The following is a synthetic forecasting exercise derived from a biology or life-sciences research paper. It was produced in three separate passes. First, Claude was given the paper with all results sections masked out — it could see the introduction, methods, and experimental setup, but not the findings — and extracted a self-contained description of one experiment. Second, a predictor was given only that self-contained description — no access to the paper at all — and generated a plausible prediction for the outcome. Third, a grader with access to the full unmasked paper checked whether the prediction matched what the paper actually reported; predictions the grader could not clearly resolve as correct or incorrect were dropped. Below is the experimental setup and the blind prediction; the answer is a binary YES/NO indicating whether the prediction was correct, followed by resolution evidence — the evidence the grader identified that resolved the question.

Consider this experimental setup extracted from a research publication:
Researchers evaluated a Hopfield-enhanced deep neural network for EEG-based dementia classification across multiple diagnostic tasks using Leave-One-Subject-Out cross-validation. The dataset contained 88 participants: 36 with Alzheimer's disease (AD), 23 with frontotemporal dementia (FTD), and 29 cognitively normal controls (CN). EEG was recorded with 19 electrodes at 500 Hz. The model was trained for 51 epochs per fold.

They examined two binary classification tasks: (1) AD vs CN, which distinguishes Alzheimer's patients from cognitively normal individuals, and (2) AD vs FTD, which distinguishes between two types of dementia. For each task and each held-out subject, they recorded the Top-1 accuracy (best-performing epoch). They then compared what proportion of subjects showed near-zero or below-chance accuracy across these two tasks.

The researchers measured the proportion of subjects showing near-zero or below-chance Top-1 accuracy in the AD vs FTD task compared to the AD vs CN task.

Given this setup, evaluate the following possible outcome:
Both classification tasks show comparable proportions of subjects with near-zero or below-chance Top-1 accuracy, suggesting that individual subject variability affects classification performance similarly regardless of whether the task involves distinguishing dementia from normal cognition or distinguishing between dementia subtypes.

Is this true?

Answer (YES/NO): NO